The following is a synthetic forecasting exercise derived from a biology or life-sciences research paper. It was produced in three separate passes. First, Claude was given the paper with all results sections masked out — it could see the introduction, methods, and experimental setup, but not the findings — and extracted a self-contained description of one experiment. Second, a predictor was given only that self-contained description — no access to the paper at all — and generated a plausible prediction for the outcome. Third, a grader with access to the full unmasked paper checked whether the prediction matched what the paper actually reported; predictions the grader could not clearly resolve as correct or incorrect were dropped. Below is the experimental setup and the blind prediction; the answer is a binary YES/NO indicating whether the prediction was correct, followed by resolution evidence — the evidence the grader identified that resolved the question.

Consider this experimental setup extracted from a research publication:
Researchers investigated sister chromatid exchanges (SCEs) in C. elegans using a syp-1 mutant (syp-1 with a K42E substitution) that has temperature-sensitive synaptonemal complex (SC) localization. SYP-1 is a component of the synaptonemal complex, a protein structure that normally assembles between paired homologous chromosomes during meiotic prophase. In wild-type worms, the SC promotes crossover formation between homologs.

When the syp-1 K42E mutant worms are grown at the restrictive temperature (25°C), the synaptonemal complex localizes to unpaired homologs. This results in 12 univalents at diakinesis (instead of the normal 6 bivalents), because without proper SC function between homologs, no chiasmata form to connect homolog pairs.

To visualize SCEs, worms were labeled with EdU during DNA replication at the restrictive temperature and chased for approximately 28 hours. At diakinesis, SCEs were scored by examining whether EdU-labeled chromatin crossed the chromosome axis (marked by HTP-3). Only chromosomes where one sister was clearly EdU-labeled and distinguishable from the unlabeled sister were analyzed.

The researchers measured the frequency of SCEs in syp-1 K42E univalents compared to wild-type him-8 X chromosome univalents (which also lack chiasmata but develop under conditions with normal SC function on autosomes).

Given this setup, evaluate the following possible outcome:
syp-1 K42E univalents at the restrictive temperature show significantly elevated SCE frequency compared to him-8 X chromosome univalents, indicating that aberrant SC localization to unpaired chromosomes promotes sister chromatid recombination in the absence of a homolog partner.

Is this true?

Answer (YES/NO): YES